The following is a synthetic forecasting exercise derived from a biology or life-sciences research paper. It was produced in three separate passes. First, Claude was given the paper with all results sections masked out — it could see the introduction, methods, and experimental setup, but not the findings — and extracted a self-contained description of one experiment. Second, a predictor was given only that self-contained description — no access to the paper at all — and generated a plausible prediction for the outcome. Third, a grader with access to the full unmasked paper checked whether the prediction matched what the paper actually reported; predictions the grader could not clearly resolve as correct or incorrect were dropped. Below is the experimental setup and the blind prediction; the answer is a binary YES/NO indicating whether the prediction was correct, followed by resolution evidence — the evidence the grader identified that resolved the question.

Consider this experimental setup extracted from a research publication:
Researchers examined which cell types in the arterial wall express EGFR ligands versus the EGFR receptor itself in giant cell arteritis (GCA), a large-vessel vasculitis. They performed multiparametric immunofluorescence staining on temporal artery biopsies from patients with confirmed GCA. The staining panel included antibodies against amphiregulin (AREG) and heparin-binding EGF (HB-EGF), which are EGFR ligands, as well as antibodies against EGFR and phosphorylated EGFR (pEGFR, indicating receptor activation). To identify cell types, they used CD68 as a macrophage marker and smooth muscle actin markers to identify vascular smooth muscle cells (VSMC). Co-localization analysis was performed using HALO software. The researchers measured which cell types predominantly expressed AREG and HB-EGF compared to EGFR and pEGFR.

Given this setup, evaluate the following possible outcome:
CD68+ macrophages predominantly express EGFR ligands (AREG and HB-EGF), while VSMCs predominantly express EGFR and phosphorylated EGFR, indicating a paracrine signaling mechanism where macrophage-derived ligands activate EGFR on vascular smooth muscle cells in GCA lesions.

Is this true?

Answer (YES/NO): NO